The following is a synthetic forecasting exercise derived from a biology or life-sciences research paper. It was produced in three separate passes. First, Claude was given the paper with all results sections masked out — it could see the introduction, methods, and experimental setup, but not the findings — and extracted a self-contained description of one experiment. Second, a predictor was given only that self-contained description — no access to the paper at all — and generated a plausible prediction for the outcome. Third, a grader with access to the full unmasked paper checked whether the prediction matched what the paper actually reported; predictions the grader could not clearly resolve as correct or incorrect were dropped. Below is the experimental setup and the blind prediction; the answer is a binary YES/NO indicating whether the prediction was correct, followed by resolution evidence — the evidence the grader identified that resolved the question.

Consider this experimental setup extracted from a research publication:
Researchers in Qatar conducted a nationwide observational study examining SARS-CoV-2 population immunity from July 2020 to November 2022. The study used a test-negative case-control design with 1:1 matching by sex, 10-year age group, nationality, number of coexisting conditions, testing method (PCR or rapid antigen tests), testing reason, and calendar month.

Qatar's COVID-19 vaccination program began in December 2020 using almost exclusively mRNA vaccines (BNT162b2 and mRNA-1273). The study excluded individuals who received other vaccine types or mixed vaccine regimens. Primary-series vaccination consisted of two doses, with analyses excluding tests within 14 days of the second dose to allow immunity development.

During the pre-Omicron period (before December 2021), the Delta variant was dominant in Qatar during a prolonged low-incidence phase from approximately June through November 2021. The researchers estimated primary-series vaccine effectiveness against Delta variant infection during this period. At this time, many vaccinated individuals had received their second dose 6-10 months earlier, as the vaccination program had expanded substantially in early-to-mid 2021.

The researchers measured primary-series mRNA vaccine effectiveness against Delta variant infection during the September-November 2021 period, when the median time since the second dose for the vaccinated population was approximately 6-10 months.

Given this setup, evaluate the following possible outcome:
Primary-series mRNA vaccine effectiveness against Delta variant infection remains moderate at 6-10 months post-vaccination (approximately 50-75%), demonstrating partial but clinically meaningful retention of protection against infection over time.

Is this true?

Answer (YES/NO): NO